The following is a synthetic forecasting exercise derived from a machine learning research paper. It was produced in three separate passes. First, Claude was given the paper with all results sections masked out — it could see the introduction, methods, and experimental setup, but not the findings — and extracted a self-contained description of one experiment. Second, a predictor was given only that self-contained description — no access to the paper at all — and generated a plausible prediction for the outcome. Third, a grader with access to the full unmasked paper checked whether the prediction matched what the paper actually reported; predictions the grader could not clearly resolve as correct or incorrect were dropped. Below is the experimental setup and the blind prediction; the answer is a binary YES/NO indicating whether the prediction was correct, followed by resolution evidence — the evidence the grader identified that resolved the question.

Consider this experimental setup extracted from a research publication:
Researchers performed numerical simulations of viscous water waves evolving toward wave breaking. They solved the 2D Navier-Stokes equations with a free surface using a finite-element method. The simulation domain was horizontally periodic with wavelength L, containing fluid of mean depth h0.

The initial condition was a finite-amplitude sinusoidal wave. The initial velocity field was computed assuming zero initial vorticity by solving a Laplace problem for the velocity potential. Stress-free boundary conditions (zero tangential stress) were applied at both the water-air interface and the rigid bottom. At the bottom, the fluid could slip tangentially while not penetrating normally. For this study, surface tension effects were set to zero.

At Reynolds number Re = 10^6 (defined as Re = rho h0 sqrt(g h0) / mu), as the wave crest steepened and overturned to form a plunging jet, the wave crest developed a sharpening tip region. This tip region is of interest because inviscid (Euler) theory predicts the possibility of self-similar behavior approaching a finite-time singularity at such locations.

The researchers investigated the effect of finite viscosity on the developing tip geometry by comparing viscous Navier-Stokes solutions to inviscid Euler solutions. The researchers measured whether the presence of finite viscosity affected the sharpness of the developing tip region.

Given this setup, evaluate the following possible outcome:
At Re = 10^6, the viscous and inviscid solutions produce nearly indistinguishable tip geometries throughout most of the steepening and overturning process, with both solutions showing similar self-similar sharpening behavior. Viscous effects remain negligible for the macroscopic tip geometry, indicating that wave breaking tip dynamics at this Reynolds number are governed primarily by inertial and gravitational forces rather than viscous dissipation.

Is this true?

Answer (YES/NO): NO